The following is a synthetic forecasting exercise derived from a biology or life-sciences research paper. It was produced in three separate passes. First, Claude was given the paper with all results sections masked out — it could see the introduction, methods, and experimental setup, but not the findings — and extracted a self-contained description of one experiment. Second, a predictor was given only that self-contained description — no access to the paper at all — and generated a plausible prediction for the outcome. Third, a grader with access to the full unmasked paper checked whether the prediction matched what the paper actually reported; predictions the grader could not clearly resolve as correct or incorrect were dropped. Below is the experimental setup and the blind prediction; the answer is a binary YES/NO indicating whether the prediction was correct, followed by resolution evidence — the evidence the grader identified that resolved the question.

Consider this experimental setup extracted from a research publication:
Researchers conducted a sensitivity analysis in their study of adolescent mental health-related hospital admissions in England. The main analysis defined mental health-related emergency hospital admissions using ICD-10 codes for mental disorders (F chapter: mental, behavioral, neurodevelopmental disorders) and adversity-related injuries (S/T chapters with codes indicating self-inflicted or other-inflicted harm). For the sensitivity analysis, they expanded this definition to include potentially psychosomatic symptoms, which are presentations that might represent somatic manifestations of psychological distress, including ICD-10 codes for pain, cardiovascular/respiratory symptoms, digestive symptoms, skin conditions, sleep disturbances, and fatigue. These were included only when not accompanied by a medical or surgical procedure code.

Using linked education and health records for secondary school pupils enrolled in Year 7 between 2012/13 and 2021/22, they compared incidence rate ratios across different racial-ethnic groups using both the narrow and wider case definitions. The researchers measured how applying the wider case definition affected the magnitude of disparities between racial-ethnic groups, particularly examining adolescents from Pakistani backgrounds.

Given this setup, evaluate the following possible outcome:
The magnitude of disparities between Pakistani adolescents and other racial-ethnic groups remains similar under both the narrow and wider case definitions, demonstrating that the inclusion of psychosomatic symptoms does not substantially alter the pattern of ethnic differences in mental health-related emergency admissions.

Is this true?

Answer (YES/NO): NO